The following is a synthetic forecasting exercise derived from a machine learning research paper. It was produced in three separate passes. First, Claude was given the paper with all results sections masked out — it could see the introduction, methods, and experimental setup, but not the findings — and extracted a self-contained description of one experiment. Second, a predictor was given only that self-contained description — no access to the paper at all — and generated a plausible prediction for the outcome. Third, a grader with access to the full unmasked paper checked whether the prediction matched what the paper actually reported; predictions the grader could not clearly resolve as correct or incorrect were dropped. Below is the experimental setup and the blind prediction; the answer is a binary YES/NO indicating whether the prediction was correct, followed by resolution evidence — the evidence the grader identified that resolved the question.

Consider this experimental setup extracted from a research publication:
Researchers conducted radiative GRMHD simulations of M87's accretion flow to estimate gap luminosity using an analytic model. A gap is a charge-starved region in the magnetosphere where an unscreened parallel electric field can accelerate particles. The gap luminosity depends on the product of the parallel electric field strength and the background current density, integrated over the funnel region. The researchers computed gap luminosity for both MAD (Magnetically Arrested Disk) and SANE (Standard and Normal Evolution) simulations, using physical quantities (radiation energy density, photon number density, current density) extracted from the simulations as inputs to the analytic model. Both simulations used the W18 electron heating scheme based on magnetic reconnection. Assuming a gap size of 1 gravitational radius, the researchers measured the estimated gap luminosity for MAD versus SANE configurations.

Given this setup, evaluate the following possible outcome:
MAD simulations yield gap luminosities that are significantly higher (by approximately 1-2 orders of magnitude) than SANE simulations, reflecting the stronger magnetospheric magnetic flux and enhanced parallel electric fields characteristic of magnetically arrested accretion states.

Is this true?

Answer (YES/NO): NO